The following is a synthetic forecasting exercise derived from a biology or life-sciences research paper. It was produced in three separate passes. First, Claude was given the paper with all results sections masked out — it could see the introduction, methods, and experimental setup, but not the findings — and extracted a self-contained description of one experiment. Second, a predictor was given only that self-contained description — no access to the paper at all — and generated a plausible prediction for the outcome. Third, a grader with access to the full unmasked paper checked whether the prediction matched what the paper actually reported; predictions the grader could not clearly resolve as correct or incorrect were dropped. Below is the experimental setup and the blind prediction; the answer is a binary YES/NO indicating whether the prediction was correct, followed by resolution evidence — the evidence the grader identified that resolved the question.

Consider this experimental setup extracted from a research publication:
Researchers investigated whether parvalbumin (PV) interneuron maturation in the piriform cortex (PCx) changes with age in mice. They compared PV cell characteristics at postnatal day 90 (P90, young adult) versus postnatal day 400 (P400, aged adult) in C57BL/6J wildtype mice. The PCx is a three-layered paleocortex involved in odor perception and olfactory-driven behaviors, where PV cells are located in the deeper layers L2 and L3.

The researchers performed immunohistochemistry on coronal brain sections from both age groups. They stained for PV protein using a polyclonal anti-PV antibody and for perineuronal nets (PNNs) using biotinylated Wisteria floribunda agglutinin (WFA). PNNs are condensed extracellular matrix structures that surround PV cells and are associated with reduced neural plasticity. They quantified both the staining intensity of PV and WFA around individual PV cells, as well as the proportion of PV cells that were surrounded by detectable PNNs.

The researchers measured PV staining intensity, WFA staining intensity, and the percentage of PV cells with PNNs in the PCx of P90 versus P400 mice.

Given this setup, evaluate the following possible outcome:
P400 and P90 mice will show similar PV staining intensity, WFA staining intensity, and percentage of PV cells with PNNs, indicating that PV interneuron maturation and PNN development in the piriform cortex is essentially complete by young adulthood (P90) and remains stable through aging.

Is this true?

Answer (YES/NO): NO